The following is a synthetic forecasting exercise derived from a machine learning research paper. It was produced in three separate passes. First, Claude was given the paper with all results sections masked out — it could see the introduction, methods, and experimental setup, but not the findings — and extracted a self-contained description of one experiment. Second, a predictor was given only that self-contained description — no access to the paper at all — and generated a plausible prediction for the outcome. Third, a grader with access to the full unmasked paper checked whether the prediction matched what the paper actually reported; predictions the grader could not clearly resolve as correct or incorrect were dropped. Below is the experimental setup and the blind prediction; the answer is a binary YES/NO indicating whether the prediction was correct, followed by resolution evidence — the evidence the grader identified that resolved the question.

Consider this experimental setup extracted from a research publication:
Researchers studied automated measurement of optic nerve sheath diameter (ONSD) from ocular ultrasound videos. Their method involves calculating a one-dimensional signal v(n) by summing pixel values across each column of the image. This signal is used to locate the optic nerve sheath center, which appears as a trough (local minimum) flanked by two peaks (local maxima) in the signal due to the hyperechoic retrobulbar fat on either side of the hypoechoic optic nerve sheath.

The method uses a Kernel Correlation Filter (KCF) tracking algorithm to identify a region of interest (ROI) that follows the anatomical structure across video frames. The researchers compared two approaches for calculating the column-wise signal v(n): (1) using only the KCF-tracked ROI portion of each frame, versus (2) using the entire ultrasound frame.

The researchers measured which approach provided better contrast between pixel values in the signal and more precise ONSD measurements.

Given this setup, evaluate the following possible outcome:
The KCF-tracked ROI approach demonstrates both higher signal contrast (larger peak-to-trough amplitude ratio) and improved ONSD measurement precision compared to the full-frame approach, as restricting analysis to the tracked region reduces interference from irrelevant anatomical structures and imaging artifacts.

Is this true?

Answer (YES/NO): NO